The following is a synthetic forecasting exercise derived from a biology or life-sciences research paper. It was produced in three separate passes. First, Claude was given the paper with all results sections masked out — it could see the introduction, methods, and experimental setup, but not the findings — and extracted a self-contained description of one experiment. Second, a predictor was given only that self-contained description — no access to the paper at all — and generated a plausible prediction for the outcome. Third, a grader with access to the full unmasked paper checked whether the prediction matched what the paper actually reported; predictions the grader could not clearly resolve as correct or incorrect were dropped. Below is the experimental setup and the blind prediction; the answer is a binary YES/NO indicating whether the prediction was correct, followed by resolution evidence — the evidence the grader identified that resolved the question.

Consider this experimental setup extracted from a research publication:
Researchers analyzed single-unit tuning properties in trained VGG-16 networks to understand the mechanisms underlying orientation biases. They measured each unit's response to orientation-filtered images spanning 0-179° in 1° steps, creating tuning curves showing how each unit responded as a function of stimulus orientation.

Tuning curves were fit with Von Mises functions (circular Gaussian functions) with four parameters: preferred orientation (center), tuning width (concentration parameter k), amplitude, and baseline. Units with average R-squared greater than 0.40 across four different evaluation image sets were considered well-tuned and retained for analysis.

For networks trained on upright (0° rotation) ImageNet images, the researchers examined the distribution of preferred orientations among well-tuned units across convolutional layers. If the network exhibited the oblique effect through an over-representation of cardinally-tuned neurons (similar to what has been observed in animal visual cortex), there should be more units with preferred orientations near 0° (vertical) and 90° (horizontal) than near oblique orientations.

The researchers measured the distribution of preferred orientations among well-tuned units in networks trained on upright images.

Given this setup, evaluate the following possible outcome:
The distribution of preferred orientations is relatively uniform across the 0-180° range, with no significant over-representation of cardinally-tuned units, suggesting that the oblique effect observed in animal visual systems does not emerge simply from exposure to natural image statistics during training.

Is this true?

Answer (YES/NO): NO